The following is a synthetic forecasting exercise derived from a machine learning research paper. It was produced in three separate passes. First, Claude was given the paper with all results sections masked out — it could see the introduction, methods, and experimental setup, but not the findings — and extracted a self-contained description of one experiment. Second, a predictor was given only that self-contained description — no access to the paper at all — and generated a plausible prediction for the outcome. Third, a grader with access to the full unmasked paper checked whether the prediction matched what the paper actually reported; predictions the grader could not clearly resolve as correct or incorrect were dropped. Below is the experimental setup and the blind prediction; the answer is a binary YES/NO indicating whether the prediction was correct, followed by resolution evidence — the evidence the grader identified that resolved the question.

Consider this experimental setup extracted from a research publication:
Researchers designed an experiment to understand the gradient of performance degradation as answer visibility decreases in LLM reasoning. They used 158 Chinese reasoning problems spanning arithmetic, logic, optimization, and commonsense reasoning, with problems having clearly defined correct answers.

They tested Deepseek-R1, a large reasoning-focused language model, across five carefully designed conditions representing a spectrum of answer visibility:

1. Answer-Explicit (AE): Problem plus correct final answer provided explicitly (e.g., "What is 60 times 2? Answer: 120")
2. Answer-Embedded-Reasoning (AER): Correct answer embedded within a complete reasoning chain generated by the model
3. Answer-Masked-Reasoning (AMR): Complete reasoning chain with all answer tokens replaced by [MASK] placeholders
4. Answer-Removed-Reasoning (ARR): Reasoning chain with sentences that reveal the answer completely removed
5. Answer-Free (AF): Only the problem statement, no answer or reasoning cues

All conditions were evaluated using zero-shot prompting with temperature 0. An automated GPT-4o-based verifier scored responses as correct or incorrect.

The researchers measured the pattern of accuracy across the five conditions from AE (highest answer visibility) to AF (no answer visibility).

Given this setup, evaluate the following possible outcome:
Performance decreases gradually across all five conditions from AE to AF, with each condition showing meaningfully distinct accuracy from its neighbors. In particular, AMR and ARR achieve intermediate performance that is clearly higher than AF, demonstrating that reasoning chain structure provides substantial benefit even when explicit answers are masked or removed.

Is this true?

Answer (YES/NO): NO